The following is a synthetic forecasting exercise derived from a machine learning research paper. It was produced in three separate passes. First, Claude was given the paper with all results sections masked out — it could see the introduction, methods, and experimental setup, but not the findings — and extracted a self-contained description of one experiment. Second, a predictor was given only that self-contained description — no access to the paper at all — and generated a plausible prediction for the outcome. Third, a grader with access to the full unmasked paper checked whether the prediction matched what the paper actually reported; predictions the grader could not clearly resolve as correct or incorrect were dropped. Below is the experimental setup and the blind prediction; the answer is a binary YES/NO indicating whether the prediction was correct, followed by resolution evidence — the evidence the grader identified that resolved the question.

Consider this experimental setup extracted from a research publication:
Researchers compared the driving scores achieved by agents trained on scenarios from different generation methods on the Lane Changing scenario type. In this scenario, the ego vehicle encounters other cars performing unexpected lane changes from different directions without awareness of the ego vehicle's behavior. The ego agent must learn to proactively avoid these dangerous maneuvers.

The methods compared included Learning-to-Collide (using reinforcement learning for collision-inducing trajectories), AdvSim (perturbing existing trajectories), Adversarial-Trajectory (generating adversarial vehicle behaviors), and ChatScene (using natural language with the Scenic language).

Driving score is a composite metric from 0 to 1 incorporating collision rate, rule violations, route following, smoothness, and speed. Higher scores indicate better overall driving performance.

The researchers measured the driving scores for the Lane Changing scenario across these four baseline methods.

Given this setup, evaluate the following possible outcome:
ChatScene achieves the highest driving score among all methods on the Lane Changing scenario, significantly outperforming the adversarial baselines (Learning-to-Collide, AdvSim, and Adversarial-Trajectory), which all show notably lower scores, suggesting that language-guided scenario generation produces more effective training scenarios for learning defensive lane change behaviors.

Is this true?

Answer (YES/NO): YES